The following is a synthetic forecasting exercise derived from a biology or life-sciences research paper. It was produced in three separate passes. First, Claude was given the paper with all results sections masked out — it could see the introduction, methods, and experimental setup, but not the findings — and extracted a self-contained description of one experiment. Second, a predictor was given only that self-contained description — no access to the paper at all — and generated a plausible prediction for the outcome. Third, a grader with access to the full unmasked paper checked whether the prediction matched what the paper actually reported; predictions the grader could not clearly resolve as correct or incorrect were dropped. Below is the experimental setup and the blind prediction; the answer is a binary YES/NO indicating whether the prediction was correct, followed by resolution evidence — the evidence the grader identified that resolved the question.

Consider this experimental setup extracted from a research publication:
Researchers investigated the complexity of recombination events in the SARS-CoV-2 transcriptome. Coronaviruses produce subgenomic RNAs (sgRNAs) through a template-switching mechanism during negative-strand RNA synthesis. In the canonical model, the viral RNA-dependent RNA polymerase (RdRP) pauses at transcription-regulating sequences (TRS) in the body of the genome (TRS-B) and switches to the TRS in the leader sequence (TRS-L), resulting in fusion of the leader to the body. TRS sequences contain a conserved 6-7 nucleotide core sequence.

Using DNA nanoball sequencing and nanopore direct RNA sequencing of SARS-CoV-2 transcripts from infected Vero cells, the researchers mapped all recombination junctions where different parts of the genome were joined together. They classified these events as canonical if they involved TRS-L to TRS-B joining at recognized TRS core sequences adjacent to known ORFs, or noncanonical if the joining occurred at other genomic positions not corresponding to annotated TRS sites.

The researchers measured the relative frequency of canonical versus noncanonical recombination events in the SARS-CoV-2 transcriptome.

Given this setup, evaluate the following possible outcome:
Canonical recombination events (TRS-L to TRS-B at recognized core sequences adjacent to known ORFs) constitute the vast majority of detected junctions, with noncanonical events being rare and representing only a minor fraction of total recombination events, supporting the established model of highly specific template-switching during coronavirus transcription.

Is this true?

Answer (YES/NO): NO